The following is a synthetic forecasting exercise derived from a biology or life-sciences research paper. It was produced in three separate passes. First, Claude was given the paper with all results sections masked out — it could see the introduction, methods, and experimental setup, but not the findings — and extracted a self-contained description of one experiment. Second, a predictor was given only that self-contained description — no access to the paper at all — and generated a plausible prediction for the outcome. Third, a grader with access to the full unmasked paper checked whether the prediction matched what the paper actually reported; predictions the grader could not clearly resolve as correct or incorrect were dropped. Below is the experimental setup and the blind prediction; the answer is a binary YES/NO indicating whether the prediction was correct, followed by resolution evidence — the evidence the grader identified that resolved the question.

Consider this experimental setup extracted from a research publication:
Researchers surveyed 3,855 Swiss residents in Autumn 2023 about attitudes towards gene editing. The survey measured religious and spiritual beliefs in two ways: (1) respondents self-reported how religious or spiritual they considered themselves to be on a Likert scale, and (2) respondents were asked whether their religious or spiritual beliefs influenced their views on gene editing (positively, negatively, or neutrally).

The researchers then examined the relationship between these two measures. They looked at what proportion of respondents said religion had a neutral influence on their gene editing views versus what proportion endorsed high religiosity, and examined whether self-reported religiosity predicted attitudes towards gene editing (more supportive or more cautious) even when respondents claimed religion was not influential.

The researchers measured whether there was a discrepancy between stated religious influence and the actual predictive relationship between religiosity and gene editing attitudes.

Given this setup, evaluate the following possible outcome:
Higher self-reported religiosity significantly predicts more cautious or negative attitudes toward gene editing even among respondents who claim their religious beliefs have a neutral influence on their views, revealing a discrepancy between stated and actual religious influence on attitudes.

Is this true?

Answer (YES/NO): YES